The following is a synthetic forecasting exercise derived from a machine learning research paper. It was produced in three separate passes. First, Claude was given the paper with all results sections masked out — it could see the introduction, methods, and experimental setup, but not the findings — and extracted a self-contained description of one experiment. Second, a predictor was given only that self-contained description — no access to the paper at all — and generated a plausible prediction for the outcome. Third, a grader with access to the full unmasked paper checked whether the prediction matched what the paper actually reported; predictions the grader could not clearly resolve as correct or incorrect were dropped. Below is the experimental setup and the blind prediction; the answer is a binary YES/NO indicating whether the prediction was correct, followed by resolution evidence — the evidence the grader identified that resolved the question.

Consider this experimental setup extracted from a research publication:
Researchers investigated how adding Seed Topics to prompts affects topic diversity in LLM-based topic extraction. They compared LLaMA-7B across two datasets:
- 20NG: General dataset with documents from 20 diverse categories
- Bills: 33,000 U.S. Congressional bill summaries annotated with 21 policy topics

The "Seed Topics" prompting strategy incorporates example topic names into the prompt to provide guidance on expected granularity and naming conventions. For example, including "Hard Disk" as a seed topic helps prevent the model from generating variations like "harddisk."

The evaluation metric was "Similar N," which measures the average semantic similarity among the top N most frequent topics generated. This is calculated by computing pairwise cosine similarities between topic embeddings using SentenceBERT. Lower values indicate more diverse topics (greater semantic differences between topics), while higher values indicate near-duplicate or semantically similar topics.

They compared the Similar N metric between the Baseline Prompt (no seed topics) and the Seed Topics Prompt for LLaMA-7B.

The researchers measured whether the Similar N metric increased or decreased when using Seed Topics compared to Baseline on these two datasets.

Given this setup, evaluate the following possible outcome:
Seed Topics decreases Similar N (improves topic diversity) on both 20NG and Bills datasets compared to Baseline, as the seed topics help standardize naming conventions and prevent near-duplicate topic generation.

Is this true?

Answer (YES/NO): NO